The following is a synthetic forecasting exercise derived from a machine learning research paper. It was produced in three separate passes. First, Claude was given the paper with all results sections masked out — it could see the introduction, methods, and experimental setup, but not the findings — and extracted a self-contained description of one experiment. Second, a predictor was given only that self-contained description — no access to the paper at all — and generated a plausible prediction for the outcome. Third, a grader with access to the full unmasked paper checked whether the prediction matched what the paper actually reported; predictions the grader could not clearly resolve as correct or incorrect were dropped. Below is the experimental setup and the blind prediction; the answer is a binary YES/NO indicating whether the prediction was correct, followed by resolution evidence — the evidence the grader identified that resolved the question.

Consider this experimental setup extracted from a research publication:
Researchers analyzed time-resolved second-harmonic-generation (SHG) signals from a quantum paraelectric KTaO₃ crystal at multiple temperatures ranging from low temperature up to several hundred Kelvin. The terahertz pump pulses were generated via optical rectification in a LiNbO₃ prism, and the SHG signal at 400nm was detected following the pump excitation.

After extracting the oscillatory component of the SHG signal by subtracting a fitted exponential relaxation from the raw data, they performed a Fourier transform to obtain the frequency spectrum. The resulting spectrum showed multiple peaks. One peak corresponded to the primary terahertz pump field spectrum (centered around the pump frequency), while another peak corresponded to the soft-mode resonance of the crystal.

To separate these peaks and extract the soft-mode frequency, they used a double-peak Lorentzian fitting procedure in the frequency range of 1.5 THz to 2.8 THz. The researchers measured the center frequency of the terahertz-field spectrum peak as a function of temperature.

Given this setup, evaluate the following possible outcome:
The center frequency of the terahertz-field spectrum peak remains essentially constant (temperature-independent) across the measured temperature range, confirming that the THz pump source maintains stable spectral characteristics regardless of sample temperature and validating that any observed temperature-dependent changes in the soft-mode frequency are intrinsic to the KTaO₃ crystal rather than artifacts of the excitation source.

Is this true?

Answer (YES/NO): YES